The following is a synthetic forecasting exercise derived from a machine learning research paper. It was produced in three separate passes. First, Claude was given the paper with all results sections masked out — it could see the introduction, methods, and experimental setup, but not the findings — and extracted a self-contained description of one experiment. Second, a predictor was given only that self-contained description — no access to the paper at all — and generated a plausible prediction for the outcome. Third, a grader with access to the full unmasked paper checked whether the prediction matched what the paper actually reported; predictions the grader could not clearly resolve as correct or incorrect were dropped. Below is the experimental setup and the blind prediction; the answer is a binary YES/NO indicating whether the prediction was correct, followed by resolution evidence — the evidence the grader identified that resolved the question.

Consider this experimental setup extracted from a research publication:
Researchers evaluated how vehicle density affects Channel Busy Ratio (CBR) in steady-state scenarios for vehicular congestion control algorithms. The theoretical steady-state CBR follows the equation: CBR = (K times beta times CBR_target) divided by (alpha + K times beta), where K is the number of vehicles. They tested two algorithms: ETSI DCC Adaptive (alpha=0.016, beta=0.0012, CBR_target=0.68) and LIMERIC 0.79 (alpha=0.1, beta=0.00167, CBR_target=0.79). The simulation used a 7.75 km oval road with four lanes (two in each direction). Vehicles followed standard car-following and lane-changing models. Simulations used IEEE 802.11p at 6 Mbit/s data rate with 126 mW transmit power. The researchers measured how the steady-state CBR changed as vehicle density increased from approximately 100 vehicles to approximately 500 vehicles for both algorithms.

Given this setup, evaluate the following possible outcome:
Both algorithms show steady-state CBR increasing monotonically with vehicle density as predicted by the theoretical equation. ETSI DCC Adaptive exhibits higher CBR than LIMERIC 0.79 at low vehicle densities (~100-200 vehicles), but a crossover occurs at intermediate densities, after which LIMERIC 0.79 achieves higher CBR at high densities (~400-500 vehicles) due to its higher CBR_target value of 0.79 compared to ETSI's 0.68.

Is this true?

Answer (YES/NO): NO